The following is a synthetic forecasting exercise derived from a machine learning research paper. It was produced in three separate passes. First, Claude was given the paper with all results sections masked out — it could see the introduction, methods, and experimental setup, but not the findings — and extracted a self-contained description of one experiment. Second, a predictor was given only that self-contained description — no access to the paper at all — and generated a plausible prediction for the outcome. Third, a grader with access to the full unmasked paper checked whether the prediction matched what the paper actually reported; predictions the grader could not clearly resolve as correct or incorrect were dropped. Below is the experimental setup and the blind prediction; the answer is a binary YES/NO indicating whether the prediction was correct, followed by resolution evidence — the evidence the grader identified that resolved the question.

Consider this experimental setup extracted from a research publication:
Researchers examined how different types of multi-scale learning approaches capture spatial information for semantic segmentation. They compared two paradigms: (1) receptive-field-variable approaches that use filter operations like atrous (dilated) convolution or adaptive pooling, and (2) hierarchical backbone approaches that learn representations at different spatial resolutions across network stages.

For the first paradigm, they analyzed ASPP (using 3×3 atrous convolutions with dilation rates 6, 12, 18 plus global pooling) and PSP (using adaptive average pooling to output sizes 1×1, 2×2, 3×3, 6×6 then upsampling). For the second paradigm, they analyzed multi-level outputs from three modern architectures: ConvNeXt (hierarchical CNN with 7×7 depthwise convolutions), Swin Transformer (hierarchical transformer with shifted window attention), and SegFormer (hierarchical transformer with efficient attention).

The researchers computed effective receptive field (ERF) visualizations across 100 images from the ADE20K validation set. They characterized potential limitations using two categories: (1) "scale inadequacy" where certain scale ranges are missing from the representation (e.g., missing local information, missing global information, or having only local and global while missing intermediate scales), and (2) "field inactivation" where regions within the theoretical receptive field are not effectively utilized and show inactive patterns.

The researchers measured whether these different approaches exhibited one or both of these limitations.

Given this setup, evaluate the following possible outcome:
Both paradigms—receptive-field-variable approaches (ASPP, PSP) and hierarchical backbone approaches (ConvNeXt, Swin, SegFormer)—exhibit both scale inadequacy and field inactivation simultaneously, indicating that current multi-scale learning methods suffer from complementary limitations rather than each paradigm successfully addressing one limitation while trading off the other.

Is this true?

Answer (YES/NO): NO